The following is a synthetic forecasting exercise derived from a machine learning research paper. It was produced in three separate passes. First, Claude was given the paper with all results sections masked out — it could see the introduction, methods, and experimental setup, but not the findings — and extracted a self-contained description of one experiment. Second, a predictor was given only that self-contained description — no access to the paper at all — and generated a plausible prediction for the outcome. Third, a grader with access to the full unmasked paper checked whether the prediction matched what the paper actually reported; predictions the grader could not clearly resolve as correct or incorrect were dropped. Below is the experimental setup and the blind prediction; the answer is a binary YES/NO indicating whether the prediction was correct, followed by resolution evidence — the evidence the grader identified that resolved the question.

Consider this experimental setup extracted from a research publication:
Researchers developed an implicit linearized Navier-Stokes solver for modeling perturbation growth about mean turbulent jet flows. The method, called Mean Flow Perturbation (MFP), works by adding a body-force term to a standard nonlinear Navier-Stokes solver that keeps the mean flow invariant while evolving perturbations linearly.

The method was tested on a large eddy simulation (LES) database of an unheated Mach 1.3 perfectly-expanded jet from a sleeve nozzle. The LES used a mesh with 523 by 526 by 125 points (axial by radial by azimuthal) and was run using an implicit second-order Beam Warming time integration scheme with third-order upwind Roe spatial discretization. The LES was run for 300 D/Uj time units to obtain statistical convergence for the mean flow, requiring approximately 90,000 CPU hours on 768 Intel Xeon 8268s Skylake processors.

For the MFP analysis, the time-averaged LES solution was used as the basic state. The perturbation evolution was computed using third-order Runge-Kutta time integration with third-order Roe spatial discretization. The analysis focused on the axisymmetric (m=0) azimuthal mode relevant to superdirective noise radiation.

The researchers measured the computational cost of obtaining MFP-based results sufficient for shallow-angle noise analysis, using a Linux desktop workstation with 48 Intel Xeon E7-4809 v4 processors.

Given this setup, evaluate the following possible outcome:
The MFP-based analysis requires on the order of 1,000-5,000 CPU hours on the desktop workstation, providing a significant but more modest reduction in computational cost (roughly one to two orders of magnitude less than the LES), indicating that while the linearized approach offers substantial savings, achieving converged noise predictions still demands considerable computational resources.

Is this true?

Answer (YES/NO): NO